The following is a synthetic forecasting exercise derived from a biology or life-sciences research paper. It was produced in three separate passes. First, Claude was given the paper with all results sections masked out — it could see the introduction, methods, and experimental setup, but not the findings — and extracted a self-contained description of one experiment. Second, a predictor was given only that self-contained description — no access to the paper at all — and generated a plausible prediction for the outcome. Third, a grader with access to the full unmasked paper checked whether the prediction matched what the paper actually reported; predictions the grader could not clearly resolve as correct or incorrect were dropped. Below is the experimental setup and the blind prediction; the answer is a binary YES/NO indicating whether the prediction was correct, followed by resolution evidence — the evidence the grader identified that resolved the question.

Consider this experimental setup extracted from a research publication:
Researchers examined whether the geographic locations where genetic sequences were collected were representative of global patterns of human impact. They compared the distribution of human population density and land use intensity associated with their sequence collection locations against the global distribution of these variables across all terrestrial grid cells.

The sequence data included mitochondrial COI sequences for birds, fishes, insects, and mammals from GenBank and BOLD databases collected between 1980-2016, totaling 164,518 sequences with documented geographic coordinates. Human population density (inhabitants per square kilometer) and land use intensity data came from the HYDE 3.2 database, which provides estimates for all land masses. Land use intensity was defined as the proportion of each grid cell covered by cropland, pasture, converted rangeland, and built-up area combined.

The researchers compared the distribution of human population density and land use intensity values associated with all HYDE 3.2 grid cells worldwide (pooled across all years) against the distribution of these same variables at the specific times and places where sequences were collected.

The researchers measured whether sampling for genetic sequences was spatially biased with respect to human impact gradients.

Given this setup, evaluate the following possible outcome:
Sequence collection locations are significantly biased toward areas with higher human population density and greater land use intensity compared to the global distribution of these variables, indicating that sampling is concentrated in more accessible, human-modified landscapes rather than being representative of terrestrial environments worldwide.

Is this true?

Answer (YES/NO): YES